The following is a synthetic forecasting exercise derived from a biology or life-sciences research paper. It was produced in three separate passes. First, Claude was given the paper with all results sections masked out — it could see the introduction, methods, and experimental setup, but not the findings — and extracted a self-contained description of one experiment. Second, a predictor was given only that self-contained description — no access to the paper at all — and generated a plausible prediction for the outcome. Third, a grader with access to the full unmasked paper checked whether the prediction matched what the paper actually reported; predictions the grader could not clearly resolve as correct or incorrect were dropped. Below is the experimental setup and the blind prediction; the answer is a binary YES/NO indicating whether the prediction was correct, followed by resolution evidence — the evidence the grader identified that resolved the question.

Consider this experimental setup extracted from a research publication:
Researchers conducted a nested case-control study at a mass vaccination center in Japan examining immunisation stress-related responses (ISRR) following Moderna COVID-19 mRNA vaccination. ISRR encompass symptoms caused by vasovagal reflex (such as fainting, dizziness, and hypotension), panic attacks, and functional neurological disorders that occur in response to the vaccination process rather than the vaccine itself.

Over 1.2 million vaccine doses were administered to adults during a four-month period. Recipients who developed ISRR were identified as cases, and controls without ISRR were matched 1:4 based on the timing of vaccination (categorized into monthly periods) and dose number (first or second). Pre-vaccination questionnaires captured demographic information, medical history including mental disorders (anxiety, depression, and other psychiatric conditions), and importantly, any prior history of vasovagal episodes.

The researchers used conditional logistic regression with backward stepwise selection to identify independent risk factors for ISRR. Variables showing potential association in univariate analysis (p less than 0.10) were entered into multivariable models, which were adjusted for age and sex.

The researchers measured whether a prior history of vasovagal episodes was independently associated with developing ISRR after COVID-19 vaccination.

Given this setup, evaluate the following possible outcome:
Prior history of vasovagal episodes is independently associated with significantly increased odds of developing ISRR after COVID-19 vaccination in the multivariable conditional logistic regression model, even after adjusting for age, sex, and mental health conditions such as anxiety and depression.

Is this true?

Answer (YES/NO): YES